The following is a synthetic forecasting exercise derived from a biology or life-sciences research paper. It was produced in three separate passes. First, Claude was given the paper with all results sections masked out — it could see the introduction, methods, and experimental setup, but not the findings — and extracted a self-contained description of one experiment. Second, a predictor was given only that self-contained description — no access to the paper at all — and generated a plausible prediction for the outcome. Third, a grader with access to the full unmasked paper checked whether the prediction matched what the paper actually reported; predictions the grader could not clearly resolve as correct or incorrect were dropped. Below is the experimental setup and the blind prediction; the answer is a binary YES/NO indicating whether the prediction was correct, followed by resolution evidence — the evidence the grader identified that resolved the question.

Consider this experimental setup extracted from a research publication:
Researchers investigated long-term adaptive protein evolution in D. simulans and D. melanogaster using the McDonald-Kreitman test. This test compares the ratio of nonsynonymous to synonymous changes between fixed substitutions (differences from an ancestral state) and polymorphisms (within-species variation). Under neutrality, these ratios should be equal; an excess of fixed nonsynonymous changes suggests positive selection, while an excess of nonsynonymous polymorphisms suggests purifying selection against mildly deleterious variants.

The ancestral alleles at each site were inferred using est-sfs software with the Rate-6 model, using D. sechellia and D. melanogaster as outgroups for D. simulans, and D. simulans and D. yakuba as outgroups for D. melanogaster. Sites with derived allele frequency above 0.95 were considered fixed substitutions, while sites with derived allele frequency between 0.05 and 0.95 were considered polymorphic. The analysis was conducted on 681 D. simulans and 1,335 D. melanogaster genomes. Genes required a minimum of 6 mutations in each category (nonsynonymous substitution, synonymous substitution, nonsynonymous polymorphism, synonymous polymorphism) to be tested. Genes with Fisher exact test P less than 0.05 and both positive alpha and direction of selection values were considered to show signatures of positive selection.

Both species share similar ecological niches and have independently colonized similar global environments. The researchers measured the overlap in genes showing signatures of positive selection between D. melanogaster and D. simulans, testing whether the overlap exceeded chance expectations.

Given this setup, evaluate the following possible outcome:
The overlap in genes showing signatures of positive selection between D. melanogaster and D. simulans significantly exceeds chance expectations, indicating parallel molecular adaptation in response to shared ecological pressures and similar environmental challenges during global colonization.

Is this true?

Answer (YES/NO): YES